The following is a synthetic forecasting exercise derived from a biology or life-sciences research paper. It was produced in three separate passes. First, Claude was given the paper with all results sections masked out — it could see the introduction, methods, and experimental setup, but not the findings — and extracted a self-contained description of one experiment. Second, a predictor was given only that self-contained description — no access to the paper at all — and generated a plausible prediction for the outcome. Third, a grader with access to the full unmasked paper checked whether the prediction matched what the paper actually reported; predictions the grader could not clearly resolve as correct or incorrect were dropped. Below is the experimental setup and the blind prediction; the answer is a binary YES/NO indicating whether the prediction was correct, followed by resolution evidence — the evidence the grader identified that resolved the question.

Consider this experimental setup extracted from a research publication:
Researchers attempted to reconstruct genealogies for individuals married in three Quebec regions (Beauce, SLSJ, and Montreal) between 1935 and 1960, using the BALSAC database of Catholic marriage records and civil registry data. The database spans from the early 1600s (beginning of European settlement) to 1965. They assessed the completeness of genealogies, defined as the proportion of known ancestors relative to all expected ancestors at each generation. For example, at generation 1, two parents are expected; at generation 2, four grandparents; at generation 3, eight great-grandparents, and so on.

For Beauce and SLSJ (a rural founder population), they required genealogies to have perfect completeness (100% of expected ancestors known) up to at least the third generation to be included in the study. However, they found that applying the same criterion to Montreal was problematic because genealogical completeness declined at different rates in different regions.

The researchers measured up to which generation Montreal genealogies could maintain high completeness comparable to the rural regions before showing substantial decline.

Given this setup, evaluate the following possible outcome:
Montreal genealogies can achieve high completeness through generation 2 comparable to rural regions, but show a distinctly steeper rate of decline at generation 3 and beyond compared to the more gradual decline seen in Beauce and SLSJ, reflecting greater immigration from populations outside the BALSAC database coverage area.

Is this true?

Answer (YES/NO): NO